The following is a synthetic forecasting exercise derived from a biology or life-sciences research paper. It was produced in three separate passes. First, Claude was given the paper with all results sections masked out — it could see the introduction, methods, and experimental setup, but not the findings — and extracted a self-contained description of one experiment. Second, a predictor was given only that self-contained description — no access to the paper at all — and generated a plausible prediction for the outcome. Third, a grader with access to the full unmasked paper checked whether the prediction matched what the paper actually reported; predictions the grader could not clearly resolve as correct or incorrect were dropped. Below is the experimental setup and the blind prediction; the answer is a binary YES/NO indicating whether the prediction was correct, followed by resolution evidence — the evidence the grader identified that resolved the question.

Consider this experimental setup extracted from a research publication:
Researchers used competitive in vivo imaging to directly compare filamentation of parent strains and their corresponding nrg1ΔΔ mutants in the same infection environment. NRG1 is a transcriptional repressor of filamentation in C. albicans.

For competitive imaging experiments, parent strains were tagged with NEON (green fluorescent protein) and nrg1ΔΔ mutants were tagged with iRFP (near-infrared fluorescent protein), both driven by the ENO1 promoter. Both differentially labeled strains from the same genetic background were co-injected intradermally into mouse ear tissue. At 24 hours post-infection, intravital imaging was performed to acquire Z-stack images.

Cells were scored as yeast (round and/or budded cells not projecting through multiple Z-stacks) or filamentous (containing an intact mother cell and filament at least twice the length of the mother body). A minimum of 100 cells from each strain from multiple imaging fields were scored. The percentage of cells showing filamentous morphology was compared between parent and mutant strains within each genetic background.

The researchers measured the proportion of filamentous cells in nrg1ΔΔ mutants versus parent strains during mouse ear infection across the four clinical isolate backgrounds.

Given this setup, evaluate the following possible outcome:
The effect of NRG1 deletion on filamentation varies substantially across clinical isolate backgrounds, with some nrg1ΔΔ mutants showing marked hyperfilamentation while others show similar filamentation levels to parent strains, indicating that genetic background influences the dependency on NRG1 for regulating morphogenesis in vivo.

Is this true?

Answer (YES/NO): NO